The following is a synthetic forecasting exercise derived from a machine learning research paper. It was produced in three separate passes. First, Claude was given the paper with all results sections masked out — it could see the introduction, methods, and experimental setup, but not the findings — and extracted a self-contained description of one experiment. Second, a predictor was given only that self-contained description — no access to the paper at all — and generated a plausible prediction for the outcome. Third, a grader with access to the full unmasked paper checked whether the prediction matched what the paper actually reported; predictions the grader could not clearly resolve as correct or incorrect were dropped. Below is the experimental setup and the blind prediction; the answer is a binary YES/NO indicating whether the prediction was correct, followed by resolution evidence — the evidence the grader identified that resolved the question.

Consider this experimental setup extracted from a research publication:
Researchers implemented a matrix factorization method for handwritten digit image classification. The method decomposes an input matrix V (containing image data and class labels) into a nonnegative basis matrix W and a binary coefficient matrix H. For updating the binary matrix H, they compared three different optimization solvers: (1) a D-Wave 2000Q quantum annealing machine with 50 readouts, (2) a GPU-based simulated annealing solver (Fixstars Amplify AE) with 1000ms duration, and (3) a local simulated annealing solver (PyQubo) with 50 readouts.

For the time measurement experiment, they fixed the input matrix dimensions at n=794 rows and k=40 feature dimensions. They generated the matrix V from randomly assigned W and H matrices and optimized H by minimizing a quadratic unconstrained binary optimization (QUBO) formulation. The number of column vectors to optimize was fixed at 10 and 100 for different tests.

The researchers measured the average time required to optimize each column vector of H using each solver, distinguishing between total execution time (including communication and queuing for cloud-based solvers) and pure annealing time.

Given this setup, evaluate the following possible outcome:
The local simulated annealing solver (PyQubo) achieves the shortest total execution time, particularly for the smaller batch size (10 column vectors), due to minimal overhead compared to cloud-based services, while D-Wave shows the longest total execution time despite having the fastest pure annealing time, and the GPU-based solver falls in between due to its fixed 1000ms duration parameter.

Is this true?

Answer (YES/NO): NO